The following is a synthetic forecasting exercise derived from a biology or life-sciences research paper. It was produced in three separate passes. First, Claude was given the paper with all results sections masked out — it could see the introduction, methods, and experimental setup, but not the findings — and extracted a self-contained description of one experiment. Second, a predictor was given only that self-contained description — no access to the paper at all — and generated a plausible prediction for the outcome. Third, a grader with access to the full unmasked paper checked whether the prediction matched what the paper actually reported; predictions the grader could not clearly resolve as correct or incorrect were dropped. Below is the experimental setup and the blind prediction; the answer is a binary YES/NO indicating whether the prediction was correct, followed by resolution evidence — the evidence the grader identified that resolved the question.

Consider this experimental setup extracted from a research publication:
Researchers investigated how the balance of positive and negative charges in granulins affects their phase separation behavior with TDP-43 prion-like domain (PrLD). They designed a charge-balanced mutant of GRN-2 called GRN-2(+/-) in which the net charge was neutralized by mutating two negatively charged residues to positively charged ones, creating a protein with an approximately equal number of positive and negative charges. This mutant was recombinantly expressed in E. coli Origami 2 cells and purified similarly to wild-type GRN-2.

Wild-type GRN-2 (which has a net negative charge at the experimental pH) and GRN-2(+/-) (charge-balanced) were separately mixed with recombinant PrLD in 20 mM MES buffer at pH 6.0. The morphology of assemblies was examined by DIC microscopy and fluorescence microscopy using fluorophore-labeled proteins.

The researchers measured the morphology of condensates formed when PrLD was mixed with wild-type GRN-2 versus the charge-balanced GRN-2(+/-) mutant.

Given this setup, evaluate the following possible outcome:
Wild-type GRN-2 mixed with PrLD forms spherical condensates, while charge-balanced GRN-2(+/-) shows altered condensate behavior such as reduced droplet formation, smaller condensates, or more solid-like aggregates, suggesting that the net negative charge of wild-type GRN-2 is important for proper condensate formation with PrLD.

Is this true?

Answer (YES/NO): NO